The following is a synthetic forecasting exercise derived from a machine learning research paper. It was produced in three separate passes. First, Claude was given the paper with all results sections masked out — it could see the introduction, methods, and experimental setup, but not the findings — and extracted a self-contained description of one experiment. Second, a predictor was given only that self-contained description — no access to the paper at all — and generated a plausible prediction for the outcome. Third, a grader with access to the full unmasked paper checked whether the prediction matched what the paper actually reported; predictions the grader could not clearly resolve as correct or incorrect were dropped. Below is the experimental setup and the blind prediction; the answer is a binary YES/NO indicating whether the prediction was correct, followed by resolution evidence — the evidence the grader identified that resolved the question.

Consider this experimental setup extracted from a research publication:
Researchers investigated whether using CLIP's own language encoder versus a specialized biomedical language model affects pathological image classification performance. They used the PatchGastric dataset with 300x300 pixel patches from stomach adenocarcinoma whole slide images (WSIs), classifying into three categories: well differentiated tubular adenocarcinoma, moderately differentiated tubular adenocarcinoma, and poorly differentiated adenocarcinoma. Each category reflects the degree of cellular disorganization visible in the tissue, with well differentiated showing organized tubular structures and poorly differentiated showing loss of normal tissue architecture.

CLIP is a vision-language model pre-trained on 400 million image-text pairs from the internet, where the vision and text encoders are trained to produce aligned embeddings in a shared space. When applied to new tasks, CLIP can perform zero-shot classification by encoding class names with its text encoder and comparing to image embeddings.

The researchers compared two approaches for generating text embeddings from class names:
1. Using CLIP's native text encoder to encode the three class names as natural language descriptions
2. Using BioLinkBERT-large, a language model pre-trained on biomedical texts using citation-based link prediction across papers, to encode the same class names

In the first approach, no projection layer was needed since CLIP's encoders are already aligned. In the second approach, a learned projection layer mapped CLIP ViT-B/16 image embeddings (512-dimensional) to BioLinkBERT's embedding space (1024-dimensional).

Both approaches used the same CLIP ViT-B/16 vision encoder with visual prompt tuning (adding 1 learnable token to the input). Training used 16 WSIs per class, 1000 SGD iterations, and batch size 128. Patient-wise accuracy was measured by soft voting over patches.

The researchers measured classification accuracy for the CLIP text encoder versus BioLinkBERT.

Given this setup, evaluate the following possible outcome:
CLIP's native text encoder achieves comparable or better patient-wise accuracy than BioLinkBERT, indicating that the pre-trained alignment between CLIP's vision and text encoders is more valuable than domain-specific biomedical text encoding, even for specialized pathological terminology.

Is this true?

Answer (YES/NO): NO